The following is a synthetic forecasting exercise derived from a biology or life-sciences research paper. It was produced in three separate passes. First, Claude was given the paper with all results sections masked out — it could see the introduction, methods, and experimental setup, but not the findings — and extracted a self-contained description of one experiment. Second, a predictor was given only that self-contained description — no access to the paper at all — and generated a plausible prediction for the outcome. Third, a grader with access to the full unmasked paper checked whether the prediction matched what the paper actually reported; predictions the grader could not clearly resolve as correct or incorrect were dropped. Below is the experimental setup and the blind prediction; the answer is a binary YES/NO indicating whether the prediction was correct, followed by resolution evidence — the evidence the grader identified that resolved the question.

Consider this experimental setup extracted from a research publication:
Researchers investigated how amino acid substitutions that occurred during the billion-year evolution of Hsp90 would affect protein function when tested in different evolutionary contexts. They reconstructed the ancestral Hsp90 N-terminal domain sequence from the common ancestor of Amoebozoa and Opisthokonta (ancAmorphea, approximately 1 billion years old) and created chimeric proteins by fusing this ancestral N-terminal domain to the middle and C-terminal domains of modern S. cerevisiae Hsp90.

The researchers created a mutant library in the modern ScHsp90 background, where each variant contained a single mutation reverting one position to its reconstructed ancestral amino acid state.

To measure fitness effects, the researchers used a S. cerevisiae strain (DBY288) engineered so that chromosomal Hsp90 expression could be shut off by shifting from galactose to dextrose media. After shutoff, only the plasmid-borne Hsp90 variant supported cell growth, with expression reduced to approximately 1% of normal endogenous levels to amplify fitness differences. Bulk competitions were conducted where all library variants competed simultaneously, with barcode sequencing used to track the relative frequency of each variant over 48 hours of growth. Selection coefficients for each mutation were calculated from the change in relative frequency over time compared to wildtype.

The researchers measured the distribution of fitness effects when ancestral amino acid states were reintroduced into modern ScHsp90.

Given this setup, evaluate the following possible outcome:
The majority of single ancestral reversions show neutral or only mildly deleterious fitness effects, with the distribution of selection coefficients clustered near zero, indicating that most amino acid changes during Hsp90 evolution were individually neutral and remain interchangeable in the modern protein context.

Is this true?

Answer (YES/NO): NO